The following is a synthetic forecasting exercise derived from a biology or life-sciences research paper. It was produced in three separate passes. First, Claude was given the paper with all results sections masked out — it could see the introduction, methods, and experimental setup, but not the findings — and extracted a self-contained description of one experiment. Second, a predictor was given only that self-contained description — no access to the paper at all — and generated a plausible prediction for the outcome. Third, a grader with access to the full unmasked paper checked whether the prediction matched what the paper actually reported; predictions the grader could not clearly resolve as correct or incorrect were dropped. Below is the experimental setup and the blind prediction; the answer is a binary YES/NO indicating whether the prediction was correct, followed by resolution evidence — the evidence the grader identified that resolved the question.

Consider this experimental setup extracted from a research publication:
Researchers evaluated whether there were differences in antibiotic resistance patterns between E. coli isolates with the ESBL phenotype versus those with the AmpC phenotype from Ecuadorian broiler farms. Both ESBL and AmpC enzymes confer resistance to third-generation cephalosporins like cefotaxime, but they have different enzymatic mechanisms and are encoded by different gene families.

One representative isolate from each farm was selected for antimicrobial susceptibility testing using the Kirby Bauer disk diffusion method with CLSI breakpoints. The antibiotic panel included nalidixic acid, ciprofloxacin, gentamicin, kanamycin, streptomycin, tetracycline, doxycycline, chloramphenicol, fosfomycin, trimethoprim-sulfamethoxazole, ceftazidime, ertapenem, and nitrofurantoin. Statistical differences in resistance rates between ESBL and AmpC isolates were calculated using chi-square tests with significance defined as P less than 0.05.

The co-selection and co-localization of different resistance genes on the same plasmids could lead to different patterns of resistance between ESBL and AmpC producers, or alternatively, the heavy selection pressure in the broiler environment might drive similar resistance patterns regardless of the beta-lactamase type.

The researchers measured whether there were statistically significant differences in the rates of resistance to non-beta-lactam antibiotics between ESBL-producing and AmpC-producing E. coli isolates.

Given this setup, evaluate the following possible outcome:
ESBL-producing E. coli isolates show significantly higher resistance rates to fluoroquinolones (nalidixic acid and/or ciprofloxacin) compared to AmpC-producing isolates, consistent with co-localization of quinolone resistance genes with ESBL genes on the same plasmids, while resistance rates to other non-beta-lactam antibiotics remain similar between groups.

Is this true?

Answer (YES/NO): NO